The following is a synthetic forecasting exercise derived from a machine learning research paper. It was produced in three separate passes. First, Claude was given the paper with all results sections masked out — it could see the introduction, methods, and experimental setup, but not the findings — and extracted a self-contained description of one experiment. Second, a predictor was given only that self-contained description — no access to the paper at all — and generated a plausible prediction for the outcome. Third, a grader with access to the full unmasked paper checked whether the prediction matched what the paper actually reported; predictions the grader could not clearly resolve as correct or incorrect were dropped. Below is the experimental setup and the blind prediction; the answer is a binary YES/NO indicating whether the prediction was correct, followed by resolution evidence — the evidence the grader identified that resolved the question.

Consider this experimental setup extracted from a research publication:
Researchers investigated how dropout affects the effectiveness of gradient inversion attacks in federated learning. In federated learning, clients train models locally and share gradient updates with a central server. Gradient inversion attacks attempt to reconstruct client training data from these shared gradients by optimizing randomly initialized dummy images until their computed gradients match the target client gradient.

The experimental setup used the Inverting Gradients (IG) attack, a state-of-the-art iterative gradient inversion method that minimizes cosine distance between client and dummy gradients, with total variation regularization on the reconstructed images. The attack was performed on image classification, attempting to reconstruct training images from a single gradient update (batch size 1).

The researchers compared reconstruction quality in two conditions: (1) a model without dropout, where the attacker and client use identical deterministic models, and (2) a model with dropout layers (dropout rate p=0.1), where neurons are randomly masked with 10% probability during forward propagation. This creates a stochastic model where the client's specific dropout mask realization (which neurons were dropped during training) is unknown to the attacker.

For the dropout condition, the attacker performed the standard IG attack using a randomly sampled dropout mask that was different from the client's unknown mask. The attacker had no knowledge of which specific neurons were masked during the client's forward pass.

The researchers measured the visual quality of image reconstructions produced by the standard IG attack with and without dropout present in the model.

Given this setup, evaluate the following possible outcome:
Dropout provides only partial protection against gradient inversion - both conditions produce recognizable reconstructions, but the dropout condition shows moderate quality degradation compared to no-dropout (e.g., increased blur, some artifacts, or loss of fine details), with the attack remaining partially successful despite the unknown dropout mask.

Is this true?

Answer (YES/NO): NO